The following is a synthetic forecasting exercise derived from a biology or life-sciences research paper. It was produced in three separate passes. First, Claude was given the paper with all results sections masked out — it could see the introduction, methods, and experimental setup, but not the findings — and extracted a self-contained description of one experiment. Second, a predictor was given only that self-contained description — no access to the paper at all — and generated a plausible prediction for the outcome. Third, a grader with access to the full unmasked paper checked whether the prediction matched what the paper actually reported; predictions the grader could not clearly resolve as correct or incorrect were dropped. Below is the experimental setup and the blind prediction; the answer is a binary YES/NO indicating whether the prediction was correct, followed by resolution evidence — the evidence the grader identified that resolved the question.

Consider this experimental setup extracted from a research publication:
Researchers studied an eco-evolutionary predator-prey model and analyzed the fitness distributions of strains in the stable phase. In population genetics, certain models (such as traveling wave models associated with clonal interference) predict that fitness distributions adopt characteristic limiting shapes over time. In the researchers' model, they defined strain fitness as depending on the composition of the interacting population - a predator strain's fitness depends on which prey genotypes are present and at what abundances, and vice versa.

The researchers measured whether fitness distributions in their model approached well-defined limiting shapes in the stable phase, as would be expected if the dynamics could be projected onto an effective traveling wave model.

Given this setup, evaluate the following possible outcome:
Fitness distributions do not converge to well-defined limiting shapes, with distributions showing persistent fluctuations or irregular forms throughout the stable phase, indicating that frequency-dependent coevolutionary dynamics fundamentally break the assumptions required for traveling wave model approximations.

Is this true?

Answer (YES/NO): YES